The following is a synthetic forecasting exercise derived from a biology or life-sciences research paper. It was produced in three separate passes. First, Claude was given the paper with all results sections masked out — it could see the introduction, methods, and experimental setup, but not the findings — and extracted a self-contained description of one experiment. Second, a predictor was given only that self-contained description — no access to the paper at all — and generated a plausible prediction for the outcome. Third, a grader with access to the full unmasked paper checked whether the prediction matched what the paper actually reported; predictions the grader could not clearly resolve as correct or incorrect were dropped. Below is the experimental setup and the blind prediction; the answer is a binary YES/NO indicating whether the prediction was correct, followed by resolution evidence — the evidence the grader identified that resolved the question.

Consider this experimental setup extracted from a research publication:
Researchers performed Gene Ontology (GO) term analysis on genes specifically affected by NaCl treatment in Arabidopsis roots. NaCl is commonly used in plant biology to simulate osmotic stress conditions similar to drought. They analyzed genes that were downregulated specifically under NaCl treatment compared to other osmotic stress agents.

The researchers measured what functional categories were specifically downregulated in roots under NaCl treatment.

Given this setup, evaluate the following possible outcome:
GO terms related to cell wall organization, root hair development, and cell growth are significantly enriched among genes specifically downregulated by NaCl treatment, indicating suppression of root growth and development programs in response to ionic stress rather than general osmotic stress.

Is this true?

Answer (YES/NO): NO